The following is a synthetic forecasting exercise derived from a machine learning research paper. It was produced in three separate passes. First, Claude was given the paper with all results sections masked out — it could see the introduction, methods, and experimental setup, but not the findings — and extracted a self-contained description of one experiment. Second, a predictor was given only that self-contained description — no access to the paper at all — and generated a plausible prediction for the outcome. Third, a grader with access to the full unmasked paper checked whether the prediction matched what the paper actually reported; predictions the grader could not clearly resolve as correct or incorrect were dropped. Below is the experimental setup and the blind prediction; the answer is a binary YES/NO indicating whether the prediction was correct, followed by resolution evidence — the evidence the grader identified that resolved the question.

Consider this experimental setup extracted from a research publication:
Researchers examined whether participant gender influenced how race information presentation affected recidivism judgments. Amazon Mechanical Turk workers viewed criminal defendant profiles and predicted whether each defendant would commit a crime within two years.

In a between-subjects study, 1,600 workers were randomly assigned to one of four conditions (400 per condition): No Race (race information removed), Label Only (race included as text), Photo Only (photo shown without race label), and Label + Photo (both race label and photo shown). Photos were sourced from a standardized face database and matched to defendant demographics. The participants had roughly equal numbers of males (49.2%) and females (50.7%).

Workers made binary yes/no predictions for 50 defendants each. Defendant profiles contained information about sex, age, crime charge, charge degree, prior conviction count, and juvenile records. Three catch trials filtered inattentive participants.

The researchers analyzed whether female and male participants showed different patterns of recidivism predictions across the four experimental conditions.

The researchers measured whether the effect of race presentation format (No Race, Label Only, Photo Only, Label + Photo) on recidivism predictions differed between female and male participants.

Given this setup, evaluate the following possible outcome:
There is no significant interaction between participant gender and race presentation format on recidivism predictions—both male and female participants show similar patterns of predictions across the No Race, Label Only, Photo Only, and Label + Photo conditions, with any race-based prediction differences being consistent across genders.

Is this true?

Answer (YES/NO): NO